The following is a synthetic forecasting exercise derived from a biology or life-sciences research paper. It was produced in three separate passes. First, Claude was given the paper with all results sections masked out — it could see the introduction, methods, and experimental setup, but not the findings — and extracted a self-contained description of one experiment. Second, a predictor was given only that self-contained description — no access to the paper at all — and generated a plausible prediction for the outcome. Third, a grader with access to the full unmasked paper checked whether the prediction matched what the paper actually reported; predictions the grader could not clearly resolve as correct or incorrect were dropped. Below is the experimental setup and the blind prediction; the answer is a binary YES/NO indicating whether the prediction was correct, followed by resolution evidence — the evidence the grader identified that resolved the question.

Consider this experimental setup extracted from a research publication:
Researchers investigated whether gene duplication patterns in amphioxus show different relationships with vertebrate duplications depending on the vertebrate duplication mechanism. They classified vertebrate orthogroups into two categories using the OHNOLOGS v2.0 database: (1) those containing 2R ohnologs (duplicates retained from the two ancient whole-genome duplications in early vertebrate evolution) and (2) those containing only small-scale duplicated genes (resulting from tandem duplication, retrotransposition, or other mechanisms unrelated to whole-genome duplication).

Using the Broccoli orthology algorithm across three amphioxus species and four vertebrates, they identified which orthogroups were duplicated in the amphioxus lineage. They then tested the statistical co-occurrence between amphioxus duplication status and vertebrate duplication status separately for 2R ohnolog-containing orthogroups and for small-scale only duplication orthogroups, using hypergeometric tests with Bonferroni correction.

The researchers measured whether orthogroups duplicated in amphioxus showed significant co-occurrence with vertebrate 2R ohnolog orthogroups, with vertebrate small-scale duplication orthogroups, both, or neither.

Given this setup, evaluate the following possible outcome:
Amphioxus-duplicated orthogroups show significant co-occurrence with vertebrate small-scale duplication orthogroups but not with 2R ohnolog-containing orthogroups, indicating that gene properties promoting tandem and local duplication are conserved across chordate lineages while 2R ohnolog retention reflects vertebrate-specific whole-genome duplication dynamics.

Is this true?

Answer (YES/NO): NO